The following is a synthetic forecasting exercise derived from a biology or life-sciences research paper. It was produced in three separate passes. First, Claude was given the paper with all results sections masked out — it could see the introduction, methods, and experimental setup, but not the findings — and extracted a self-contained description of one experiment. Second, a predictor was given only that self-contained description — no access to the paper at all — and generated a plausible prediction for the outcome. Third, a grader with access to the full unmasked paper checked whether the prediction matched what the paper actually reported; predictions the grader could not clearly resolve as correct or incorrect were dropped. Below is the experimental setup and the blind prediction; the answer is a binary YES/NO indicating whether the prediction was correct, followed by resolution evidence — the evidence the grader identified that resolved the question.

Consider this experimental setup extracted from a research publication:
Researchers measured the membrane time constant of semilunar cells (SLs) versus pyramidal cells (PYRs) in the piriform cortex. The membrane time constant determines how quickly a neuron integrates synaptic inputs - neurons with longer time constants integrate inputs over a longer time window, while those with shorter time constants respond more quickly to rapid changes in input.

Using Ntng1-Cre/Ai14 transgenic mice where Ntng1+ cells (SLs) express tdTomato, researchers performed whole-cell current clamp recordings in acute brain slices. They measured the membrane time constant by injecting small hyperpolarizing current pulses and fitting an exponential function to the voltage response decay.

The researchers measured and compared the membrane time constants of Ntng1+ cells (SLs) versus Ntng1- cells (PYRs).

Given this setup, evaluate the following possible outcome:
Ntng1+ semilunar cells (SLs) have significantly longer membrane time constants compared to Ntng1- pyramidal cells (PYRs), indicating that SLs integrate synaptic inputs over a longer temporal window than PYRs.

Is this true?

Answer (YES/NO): YES